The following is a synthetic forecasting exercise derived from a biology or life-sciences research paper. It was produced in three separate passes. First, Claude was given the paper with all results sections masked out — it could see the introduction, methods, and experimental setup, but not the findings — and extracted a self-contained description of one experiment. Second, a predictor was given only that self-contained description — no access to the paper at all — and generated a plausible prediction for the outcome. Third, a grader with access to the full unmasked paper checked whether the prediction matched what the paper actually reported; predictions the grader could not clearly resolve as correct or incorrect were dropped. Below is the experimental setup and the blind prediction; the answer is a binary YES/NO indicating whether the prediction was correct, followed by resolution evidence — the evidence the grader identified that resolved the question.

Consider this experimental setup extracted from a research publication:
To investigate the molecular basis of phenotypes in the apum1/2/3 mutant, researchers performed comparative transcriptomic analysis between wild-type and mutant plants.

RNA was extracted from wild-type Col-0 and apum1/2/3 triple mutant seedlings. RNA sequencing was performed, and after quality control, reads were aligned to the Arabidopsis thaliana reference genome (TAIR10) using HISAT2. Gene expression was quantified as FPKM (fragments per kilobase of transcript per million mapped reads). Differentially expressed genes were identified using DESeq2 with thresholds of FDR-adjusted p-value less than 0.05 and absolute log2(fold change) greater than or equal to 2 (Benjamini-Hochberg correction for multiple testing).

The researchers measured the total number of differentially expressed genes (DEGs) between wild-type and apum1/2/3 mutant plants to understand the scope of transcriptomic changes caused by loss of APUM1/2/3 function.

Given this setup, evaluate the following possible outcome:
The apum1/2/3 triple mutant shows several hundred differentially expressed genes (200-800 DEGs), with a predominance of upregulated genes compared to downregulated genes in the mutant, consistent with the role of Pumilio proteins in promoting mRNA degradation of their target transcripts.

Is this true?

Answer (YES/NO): NO